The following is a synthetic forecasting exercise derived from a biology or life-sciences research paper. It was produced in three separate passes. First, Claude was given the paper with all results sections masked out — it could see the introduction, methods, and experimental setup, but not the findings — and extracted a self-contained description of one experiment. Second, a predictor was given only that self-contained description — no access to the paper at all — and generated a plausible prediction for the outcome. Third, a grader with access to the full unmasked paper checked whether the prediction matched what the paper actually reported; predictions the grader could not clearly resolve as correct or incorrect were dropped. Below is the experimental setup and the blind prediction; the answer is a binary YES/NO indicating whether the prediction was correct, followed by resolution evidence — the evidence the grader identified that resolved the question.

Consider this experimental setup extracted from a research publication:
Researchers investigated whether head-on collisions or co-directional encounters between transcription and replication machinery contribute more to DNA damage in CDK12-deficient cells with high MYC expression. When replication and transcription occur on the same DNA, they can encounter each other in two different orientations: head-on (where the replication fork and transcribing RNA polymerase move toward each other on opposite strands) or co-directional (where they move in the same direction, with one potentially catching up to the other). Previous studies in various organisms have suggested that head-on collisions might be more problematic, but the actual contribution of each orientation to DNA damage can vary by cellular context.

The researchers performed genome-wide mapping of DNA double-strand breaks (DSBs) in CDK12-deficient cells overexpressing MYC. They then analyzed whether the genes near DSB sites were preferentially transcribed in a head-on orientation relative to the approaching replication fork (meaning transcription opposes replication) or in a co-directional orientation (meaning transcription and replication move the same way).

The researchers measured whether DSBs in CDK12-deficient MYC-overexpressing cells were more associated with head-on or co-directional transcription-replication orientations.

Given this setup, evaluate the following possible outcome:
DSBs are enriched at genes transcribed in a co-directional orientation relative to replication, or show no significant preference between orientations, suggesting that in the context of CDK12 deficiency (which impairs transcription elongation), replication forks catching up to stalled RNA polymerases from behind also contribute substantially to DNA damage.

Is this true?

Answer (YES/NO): YES